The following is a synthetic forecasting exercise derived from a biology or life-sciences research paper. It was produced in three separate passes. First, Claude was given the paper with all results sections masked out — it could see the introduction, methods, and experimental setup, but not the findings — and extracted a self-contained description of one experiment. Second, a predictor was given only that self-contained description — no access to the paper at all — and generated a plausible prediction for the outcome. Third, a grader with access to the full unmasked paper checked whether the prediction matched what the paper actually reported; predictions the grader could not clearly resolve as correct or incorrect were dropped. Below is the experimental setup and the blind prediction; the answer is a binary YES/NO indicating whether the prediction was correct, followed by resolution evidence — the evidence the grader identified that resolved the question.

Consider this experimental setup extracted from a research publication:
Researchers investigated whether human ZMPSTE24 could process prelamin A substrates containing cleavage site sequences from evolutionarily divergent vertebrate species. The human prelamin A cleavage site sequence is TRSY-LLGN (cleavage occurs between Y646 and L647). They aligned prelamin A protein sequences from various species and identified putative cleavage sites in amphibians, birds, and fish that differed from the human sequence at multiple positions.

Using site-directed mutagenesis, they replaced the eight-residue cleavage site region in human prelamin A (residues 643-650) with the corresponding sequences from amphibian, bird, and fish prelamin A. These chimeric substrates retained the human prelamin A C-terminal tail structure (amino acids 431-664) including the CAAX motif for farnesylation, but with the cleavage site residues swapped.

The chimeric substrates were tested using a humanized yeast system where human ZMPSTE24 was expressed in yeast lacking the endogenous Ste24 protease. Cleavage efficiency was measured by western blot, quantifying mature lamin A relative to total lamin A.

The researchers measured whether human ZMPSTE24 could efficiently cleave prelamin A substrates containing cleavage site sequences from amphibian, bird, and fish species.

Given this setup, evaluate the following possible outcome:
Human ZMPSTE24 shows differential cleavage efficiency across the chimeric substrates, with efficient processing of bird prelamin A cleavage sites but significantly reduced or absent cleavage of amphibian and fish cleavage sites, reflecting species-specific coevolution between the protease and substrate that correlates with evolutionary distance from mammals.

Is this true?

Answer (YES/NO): NO